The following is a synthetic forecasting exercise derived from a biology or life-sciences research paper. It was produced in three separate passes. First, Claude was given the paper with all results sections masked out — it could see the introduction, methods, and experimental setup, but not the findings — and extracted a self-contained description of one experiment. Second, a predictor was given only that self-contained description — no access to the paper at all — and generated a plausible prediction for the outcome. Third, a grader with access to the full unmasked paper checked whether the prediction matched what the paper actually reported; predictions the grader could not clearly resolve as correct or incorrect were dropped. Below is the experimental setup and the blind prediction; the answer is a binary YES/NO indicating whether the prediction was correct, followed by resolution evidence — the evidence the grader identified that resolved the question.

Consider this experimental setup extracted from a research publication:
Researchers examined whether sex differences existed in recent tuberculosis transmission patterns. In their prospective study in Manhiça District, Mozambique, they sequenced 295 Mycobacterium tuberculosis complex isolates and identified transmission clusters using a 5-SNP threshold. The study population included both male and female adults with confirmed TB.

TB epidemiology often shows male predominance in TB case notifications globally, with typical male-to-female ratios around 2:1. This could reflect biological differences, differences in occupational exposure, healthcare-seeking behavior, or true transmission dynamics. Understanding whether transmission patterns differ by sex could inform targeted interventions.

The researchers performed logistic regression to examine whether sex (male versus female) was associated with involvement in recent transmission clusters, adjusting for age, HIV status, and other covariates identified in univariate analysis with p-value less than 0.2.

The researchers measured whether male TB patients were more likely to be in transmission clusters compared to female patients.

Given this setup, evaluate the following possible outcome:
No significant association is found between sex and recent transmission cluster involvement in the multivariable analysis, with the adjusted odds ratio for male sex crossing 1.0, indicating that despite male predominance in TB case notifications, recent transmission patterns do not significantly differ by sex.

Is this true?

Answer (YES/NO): YES